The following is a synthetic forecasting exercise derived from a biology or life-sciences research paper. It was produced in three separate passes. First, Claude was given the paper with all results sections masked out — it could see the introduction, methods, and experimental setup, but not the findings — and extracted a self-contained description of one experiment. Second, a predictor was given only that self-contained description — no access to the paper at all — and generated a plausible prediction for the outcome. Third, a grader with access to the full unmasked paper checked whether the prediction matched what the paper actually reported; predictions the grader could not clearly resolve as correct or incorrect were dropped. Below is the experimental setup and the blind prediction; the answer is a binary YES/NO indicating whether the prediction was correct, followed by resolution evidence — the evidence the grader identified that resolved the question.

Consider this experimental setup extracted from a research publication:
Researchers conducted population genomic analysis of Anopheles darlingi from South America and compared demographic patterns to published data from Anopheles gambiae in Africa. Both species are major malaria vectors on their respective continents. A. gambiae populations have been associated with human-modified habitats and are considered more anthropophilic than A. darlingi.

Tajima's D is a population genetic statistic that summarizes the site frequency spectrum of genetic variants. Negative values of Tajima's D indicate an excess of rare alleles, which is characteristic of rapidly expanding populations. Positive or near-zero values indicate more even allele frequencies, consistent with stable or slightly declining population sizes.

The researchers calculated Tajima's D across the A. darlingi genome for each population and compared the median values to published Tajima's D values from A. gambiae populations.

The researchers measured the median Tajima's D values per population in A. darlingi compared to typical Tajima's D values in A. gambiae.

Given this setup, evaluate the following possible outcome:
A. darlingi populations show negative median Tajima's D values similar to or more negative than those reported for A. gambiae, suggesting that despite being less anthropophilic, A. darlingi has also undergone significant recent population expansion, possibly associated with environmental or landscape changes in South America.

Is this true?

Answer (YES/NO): NO